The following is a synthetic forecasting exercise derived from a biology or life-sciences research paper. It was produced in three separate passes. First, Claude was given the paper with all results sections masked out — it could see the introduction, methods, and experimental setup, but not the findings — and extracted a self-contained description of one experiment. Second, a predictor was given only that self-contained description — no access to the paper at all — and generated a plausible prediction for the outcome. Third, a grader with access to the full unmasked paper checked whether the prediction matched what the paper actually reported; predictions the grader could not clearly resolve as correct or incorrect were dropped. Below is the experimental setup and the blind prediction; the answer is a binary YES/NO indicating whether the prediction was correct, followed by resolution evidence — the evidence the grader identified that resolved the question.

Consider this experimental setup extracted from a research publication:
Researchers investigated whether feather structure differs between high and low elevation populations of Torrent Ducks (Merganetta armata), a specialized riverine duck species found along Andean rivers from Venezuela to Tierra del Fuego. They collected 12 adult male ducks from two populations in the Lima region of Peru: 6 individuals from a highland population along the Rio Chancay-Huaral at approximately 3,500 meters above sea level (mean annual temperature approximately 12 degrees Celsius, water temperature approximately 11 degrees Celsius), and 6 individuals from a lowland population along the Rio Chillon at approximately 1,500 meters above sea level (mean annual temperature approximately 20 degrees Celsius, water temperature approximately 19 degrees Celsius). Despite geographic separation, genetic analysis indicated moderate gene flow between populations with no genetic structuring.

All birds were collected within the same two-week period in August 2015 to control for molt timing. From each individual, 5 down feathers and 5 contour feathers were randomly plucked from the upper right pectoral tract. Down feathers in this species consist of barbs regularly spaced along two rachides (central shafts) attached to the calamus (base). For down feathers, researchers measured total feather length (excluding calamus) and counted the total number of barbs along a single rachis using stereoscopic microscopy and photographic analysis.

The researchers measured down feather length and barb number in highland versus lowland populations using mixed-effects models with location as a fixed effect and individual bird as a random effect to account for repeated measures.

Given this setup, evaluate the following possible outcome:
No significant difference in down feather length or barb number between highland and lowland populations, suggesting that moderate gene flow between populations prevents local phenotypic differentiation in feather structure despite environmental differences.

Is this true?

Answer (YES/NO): NO